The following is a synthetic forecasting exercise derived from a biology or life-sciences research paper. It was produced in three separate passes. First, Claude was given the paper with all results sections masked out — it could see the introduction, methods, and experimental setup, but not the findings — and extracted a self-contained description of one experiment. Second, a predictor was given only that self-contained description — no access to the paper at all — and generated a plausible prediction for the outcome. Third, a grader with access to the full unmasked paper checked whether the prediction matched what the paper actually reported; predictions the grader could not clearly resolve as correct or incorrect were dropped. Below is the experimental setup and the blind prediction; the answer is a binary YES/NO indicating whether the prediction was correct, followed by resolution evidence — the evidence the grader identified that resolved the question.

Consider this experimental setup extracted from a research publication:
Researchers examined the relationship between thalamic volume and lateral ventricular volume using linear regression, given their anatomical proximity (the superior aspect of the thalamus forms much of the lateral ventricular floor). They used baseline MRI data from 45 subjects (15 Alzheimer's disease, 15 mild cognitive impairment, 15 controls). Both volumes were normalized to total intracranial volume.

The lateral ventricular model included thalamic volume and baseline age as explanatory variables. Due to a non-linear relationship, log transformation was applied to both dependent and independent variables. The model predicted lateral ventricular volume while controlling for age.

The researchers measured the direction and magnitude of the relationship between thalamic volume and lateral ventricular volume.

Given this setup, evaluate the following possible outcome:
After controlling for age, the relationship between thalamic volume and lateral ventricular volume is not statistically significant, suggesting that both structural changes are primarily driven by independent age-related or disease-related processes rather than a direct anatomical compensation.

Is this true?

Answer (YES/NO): NO